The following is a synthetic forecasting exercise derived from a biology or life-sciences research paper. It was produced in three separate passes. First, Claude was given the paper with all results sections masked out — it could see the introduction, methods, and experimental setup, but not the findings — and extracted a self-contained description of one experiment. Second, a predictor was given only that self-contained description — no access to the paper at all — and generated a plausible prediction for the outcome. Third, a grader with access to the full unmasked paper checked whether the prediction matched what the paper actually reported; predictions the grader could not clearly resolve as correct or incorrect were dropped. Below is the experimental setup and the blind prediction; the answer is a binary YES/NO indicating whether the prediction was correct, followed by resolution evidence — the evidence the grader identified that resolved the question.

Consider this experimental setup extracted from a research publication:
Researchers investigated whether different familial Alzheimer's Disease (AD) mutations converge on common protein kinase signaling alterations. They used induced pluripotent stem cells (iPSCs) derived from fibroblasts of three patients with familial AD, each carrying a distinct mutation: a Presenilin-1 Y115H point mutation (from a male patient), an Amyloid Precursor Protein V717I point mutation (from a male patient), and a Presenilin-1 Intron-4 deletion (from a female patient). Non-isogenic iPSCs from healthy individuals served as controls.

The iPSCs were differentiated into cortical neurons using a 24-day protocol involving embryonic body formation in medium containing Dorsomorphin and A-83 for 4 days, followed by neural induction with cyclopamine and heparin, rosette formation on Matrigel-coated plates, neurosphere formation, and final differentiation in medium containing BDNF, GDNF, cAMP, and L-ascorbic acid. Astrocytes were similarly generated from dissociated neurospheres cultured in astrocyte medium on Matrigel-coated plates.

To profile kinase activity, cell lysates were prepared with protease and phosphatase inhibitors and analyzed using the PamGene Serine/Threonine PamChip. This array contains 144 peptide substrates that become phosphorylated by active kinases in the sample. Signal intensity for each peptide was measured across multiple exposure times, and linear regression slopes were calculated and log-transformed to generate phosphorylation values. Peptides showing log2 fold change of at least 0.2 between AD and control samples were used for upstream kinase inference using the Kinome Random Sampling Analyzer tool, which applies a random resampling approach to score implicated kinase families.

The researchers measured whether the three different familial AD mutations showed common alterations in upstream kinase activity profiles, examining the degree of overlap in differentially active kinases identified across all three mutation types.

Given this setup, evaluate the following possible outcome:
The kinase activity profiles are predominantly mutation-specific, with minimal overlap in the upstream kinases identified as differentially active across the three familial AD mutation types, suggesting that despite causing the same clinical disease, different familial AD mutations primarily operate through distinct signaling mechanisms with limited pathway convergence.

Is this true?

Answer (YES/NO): NO